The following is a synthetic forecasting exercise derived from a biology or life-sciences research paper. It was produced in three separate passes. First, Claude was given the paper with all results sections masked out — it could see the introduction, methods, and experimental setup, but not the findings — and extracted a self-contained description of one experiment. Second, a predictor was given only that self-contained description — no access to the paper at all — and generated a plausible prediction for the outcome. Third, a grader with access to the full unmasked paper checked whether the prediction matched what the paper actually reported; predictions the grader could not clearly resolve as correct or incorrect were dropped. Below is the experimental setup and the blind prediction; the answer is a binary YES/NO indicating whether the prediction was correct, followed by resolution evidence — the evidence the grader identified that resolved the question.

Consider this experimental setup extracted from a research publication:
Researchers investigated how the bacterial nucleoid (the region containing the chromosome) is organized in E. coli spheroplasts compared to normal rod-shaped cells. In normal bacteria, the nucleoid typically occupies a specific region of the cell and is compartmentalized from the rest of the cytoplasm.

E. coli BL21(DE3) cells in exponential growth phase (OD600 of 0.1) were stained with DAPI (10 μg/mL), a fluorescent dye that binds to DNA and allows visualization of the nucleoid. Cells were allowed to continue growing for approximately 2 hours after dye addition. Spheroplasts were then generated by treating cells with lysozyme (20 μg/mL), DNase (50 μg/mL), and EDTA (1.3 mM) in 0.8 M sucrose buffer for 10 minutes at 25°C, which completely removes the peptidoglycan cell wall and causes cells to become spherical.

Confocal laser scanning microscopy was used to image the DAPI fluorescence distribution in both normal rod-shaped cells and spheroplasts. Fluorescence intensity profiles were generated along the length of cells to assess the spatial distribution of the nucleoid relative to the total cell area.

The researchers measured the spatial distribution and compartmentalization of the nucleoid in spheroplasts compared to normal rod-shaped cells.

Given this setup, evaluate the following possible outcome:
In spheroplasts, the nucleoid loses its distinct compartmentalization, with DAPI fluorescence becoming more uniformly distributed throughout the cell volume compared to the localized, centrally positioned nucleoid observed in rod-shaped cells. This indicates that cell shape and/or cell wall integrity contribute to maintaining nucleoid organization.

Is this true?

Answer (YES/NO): YES